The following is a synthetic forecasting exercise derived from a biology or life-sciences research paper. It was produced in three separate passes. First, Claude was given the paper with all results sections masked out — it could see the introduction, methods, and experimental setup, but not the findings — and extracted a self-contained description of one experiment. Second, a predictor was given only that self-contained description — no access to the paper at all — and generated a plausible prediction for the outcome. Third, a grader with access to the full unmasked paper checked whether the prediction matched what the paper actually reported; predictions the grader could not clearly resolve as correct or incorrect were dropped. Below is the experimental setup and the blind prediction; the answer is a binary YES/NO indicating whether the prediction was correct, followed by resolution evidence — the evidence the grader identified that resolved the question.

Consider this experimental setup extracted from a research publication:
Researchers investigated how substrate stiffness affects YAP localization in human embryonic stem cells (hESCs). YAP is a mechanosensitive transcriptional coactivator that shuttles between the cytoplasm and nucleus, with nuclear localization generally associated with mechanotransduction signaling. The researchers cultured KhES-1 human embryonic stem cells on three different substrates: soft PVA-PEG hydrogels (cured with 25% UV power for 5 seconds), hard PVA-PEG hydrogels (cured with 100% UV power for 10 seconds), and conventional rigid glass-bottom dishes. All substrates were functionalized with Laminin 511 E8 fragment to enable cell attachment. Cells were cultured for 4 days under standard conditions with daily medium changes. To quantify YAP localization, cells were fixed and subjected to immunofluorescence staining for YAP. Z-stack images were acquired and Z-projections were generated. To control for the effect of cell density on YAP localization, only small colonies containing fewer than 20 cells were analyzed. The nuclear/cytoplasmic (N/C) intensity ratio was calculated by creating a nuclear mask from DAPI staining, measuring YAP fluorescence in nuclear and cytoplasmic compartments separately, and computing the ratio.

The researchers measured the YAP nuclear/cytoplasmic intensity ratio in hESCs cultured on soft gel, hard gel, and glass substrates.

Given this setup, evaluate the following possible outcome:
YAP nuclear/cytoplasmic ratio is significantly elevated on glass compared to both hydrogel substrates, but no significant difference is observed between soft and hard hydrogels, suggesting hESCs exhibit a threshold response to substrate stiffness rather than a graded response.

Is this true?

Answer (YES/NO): NO